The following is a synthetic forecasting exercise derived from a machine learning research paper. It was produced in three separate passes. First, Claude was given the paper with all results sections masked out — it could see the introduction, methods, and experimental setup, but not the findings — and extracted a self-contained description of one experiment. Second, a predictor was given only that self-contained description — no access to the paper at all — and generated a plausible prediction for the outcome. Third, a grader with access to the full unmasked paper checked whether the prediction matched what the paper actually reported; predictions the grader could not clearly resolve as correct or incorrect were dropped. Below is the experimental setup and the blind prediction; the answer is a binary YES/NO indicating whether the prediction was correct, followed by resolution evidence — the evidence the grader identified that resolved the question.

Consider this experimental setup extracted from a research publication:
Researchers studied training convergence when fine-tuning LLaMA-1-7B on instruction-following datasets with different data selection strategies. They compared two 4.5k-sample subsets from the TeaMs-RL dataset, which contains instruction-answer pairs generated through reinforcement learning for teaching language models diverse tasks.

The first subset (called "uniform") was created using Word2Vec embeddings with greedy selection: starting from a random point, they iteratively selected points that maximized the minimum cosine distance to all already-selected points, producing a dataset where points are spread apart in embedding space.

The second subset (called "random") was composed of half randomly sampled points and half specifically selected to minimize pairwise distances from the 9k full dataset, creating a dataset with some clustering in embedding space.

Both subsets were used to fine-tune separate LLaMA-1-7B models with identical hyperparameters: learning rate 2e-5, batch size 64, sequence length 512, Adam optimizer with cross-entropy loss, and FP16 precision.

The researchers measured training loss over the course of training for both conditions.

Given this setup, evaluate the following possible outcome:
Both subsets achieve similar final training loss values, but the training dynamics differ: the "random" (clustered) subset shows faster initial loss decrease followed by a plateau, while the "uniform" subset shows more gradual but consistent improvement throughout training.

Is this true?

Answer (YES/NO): NO